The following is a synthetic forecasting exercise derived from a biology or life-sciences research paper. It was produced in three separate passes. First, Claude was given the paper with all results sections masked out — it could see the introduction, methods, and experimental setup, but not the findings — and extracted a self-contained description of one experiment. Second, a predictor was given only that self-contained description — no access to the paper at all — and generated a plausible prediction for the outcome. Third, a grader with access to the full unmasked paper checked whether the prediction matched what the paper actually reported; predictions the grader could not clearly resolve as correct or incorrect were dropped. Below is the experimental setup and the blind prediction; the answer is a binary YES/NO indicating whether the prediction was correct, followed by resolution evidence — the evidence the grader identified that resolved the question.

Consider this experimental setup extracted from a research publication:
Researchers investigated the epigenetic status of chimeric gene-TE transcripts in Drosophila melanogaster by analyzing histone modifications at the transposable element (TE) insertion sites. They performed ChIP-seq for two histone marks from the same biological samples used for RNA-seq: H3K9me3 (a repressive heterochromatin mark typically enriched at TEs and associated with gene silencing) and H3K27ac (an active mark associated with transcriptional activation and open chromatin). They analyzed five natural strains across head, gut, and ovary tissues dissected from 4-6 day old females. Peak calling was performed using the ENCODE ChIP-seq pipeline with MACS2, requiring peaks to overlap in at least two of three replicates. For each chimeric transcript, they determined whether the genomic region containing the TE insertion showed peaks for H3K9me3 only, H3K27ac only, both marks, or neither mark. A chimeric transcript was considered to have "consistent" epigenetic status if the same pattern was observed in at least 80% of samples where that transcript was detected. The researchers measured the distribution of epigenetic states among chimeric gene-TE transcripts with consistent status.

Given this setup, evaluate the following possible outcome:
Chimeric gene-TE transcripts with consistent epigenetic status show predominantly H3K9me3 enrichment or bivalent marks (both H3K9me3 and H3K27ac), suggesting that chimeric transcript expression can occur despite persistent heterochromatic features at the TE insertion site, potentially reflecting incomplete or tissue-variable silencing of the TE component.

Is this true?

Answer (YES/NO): NO